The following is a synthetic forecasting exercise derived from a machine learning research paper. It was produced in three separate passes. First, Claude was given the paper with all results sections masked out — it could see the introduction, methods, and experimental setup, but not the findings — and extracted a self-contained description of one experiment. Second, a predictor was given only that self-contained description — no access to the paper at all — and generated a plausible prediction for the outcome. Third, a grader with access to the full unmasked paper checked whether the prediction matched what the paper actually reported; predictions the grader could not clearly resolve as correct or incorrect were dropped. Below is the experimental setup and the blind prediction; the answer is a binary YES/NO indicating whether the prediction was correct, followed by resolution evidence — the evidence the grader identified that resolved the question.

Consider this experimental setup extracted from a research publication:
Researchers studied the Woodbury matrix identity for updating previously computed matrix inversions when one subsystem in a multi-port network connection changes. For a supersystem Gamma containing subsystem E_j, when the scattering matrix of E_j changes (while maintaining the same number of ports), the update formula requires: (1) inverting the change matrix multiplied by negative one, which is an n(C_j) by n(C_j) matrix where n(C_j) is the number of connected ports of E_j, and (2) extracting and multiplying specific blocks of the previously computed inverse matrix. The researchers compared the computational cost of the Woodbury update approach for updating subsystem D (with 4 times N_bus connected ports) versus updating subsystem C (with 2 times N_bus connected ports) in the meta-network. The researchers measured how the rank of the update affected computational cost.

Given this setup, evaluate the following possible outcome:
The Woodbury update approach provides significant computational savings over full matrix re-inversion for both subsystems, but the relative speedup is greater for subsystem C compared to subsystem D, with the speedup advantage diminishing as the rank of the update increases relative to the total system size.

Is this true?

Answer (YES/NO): YES